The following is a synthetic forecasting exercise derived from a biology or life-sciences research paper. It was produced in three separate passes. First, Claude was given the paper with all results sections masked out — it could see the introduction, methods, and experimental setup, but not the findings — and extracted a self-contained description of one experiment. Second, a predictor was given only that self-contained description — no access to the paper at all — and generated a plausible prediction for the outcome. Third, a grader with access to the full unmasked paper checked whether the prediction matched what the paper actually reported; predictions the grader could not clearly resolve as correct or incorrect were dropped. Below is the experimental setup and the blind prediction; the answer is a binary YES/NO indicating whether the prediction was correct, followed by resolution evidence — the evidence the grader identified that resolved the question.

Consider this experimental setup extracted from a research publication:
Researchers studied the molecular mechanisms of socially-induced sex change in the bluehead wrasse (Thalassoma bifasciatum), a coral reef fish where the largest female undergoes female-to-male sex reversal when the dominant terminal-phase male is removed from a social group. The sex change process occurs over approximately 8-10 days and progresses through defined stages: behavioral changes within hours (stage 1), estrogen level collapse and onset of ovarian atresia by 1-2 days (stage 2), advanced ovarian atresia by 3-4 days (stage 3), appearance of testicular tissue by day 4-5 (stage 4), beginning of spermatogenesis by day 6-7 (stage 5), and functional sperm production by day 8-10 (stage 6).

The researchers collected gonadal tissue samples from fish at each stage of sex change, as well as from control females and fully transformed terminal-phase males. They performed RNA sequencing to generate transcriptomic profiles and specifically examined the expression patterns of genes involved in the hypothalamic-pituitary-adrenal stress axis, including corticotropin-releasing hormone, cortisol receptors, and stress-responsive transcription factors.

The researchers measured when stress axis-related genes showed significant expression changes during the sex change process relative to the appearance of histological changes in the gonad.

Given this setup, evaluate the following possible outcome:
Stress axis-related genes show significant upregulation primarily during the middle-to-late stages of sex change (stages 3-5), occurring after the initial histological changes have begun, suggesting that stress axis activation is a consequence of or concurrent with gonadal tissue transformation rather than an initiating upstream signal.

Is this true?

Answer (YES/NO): NO